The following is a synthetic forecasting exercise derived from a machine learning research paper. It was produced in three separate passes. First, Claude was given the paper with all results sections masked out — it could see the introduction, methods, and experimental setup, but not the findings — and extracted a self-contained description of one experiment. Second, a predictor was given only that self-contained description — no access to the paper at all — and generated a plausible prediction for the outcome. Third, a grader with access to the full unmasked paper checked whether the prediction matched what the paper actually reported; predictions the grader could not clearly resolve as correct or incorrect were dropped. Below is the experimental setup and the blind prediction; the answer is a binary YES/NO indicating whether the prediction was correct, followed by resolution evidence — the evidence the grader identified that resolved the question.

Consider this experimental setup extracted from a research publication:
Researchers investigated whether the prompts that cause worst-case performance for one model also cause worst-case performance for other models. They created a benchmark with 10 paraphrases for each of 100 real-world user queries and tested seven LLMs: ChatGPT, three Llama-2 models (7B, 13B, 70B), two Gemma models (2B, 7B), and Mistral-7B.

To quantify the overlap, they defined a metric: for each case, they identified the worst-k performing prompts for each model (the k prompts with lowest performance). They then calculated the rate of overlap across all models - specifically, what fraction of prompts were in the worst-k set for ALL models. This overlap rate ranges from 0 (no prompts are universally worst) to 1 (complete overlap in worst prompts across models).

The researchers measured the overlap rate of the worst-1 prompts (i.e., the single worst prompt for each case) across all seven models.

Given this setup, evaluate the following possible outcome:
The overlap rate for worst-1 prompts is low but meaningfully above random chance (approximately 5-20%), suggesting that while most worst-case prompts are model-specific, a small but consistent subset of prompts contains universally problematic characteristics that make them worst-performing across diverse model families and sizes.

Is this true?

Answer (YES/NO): NO